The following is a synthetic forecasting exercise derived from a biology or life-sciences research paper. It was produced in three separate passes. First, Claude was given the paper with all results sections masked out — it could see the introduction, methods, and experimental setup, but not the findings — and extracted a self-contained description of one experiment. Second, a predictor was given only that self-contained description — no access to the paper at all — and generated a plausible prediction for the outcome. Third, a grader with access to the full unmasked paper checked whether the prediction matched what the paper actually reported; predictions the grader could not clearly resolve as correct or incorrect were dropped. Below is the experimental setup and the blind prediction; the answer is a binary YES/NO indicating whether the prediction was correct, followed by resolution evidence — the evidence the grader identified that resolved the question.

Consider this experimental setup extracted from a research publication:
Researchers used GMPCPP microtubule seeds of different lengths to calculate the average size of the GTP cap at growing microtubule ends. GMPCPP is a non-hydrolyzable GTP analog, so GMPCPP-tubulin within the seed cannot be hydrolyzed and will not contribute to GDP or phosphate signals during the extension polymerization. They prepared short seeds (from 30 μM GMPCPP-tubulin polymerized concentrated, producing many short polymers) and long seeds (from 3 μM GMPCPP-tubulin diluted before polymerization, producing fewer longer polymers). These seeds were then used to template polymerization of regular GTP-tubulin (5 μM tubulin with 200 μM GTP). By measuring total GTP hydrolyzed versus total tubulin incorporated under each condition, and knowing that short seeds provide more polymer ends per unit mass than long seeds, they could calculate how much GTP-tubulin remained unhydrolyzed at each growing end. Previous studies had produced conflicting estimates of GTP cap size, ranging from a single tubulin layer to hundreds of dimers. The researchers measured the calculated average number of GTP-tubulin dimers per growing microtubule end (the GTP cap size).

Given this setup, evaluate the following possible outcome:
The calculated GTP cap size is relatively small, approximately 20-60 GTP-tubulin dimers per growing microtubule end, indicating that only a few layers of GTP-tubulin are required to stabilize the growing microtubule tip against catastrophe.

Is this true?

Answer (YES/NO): NO